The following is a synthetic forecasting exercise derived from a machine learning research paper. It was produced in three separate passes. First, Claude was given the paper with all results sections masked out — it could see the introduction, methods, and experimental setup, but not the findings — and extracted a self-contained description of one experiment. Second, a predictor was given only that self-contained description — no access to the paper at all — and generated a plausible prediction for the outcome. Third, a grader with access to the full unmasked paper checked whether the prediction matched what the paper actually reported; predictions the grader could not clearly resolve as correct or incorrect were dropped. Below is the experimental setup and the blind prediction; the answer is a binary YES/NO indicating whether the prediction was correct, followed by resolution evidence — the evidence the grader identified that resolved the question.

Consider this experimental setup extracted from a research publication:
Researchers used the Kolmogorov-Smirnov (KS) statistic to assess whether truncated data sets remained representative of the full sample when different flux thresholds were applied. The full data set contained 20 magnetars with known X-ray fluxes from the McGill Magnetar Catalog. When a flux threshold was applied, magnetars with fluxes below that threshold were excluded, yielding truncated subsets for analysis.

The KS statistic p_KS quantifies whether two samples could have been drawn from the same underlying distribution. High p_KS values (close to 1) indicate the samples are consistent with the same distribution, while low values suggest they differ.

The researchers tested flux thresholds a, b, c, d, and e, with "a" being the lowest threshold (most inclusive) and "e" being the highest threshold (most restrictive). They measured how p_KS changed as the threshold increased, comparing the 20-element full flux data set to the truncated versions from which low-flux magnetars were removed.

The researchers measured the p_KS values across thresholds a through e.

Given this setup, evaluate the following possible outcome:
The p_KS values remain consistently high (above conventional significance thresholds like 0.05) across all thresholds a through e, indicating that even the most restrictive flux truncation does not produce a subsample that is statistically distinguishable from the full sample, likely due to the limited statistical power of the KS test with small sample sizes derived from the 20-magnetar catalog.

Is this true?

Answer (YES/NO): NO